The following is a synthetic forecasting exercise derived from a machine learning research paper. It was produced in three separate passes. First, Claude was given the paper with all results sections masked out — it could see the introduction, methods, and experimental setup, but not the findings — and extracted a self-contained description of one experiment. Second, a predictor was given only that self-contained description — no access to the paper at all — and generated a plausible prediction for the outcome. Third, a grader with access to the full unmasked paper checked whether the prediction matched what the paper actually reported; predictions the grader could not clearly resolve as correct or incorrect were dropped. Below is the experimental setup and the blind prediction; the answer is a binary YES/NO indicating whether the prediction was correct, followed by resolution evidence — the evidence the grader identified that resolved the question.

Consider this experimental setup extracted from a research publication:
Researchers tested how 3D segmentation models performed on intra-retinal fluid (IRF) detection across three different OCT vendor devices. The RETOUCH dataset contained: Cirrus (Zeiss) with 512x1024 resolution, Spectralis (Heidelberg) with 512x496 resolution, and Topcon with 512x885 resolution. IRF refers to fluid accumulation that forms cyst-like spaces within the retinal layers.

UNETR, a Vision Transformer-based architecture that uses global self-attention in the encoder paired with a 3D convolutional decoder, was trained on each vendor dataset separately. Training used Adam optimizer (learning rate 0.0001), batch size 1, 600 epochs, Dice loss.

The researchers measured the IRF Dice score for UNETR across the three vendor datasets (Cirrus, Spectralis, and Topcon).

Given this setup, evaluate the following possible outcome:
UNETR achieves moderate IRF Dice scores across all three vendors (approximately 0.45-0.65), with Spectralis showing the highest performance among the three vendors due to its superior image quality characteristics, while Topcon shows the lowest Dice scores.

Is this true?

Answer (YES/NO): NO